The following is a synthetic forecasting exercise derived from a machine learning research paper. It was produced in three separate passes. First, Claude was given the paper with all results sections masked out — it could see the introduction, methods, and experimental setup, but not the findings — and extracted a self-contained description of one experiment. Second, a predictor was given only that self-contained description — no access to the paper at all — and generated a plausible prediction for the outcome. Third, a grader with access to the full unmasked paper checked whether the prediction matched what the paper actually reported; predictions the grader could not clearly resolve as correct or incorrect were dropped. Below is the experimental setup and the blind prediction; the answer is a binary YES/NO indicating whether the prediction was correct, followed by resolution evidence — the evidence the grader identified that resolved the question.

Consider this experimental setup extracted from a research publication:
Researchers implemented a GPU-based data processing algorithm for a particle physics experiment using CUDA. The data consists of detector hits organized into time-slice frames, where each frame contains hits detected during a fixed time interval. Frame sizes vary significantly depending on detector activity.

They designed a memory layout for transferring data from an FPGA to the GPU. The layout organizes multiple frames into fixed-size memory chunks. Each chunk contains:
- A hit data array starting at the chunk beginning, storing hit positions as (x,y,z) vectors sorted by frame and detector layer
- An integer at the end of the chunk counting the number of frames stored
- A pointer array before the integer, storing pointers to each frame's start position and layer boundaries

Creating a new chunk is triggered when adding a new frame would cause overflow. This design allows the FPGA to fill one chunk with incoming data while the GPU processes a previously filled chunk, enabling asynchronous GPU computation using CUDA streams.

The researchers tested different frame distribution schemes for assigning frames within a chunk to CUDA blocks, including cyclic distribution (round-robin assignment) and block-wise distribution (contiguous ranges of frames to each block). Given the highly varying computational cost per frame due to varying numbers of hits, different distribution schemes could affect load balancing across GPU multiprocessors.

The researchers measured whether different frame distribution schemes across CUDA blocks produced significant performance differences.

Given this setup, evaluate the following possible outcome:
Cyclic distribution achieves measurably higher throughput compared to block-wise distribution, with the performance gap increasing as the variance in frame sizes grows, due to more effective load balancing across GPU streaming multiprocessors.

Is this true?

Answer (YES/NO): NO